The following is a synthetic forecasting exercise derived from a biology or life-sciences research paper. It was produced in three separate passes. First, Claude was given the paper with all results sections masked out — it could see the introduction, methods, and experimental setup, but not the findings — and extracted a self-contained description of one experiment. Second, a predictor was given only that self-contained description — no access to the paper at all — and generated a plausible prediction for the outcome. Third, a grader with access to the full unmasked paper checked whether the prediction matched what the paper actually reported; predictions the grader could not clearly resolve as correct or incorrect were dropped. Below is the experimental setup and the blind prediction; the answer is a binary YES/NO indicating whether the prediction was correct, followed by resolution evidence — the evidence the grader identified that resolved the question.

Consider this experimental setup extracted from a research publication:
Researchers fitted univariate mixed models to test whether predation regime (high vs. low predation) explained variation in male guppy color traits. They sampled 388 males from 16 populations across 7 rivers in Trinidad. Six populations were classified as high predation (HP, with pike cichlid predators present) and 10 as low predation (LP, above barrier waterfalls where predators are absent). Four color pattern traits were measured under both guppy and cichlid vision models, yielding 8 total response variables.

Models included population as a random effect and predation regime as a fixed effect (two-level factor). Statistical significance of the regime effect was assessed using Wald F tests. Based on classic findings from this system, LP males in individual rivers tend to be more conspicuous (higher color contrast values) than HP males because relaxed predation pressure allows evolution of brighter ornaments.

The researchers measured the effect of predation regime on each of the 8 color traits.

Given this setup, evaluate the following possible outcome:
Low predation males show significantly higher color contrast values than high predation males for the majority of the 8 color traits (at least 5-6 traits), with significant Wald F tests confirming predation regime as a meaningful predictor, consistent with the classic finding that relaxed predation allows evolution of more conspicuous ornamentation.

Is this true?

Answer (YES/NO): NO